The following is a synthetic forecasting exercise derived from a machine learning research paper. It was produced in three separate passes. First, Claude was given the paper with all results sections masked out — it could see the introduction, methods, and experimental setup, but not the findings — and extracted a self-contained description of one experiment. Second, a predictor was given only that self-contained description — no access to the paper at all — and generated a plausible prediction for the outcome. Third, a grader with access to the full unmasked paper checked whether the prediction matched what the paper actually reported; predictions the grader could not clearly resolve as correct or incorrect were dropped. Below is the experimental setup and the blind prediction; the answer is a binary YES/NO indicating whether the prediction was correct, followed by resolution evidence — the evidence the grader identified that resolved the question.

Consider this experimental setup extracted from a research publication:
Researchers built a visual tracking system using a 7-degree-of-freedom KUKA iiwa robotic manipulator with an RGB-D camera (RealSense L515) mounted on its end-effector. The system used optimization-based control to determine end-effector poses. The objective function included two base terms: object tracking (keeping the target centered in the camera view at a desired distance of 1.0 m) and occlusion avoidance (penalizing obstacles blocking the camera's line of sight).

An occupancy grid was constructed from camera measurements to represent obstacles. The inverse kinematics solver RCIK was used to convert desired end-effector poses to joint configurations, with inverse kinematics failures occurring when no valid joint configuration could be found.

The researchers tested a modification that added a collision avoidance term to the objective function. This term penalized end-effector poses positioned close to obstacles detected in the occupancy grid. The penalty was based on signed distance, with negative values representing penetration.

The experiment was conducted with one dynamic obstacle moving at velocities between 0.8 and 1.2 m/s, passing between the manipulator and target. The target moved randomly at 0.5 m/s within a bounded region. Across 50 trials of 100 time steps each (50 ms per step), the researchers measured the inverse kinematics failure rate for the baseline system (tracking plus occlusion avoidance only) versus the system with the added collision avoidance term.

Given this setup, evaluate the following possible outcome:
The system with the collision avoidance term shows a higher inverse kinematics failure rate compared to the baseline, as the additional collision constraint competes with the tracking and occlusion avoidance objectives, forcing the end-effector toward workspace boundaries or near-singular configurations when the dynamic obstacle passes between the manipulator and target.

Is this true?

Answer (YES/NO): YES